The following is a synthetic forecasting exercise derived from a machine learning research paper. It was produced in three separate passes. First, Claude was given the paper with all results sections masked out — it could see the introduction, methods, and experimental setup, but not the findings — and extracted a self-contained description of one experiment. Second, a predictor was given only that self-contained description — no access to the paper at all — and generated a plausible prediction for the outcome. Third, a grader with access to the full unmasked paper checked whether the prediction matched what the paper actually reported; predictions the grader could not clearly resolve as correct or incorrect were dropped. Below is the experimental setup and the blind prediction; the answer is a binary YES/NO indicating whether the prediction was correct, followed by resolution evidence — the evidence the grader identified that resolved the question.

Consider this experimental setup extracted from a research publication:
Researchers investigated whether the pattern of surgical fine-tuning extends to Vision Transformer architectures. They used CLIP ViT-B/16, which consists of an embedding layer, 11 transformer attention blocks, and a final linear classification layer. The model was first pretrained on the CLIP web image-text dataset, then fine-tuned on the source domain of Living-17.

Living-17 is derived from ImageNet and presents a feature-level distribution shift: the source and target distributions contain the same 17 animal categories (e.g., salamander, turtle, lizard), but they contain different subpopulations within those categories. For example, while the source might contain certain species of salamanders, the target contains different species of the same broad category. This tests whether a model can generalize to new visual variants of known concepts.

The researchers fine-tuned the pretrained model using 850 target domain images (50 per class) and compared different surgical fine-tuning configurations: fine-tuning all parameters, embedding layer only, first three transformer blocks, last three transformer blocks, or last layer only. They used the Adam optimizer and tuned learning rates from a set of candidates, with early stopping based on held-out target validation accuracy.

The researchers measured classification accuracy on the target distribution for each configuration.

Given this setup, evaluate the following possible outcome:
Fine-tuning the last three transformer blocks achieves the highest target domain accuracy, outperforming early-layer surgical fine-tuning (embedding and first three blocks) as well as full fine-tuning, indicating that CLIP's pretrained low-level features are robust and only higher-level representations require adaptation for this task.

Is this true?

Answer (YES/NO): NO